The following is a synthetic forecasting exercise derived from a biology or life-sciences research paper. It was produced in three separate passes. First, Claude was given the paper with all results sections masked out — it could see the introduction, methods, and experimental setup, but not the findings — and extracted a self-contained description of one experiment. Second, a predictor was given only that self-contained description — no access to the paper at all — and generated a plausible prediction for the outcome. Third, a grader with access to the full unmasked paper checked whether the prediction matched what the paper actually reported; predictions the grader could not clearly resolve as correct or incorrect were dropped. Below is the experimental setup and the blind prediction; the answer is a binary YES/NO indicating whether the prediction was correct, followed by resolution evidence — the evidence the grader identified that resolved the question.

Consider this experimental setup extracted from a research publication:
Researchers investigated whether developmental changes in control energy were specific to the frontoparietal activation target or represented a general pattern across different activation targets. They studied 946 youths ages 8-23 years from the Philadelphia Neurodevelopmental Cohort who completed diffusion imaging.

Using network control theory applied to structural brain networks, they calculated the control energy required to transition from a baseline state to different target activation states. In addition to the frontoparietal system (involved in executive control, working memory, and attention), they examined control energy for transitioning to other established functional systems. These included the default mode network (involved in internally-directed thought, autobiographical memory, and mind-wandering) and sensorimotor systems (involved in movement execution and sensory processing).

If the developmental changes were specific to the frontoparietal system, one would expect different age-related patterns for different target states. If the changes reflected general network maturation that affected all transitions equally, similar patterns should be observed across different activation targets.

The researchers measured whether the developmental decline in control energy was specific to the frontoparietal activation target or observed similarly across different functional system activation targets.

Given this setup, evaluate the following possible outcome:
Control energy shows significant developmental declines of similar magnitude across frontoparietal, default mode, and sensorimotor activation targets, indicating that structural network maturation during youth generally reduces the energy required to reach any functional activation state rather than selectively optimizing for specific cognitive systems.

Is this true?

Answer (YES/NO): NO